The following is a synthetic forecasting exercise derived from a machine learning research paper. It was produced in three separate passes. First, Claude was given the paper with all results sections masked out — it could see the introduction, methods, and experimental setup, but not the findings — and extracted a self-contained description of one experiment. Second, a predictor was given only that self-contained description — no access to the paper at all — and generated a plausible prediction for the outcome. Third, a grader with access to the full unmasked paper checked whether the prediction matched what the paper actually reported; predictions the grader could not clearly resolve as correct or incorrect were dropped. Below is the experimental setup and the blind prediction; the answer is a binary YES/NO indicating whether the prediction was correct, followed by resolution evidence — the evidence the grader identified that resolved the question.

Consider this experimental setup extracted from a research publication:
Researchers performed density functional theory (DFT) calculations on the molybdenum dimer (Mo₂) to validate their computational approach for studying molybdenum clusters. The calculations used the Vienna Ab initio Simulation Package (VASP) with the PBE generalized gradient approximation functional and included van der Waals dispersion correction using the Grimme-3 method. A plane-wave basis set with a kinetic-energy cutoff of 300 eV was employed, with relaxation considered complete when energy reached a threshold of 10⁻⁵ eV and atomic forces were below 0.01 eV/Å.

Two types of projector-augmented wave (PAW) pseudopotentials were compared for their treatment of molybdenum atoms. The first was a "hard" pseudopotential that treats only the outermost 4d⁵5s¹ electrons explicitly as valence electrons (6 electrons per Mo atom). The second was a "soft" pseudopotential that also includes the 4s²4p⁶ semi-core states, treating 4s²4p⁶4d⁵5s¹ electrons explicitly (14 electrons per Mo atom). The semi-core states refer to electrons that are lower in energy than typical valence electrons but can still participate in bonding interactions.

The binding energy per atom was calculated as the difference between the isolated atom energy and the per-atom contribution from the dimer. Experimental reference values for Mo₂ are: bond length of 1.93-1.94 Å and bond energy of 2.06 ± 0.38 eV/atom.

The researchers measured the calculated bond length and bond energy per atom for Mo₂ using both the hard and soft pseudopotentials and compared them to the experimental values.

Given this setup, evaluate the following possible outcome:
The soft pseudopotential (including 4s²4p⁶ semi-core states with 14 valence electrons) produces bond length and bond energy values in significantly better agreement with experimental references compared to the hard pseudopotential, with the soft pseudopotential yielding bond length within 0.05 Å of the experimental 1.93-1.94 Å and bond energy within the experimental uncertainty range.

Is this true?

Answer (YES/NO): YES